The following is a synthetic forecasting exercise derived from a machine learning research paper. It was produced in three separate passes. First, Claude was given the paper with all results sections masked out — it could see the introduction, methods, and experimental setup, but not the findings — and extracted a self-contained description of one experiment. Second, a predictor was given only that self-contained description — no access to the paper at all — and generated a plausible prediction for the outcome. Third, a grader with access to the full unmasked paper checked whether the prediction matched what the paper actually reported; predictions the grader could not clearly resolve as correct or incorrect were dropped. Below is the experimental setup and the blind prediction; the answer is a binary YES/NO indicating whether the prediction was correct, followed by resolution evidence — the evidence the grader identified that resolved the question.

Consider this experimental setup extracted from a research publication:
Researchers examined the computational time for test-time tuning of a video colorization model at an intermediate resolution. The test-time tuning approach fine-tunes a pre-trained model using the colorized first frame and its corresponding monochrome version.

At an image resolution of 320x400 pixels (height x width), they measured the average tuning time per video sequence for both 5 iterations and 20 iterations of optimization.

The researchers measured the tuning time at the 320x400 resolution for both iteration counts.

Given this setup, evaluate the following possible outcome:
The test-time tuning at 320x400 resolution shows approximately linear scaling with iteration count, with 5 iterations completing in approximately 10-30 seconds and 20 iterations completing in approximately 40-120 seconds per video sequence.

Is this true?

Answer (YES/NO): NO